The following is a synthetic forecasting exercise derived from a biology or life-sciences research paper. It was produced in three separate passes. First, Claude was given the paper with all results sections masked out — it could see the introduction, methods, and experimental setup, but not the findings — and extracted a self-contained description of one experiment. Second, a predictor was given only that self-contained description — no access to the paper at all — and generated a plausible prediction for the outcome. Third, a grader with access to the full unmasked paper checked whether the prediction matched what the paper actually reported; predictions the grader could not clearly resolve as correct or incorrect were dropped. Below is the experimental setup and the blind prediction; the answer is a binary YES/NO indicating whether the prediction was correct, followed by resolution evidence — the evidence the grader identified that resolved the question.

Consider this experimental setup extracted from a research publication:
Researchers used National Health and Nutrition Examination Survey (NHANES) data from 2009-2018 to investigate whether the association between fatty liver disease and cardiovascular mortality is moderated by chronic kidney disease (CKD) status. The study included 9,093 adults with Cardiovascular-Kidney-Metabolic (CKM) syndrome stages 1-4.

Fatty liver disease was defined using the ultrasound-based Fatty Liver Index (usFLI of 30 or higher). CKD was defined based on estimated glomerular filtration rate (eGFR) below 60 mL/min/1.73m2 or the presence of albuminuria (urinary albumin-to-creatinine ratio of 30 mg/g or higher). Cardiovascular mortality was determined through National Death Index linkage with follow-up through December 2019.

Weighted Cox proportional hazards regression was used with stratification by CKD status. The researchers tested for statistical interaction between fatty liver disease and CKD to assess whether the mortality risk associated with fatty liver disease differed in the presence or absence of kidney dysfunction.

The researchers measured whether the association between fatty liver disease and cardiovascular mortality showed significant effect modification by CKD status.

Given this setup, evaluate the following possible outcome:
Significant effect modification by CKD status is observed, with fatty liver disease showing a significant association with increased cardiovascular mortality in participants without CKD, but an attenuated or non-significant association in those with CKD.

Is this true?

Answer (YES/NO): YES